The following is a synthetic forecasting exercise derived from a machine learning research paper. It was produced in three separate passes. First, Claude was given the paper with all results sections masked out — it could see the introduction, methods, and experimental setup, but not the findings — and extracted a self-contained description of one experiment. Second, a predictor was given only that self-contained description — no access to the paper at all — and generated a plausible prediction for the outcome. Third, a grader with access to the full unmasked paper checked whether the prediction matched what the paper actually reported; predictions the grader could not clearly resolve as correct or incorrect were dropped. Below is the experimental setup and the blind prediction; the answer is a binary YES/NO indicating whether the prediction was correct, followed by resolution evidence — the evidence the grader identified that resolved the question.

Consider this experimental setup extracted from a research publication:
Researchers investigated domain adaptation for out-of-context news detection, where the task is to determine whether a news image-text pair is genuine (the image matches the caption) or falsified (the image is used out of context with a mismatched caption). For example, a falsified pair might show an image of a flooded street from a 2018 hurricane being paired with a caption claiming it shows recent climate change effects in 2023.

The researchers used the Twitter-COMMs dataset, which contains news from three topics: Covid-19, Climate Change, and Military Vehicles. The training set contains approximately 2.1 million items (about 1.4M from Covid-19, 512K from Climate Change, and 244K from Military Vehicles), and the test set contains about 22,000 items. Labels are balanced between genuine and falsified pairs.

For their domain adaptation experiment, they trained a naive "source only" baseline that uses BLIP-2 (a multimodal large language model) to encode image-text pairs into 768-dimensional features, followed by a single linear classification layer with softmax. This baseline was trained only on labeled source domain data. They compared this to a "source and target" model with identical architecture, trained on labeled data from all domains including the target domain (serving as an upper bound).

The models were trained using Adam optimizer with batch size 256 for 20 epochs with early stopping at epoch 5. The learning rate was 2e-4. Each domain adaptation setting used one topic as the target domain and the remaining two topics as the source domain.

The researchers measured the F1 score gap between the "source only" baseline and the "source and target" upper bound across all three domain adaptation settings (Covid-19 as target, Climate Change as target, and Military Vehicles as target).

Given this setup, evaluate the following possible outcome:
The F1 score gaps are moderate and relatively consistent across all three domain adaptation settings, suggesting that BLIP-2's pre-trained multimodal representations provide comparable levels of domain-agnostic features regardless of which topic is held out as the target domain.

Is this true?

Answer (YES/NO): NO